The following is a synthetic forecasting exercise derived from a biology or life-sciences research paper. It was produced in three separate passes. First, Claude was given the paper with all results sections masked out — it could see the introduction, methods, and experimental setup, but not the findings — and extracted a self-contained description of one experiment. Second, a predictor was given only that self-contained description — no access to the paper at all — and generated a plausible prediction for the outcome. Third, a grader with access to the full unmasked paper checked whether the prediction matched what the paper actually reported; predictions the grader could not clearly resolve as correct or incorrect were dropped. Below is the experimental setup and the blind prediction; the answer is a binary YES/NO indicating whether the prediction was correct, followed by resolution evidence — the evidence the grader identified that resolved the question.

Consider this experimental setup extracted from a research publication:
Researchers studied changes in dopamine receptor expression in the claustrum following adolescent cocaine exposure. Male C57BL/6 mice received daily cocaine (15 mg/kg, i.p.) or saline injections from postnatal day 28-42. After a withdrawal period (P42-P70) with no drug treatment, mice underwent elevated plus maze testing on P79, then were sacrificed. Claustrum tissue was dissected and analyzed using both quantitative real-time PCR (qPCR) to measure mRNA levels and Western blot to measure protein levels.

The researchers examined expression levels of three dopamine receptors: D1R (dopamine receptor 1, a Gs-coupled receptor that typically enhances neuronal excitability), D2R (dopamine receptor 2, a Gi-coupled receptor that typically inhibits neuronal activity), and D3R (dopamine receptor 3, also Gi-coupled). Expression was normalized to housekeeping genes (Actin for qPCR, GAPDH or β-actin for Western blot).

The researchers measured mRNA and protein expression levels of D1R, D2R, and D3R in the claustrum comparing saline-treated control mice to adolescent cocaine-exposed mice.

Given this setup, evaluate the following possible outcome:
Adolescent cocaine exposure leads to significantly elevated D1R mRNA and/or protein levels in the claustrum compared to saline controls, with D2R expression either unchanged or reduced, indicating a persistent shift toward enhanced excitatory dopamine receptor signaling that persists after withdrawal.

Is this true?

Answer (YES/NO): YES